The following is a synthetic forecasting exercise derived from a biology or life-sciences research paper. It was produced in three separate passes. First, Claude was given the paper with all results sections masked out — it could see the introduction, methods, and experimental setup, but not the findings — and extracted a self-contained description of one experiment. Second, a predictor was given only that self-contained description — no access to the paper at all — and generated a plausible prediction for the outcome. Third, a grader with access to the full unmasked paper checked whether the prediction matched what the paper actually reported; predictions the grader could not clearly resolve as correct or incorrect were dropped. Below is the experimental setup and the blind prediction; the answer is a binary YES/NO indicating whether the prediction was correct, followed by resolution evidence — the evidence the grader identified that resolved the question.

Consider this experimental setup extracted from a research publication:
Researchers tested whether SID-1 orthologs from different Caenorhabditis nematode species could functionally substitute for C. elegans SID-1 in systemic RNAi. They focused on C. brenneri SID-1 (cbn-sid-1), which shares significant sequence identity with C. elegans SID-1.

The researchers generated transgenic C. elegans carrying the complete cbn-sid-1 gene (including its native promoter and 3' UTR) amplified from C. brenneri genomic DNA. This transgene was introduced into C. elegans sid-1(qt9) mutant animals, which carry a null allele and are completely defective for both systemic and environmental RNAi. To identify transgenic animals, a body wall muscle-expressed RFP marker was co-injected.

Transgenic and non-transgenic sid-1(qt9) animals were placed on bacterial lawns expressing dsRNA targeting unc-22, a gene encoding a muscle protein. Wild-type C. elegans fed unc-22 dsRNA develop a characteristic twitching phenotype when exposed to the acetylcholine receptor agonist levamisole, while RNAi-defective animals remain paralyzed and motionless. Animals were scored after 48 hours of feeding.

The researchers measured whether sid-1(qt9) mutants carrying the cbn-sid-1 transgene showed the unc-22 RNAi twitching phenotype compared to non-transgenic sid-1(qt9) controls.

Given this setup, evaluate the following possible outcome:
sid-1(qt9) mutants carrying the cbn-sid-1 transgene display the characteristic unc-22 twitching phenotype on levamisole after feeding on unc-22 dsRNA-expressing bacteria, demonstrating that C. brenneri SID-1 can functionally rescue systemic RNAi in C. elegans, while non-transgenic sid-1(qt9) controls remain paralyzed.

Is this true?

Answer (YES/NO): YES